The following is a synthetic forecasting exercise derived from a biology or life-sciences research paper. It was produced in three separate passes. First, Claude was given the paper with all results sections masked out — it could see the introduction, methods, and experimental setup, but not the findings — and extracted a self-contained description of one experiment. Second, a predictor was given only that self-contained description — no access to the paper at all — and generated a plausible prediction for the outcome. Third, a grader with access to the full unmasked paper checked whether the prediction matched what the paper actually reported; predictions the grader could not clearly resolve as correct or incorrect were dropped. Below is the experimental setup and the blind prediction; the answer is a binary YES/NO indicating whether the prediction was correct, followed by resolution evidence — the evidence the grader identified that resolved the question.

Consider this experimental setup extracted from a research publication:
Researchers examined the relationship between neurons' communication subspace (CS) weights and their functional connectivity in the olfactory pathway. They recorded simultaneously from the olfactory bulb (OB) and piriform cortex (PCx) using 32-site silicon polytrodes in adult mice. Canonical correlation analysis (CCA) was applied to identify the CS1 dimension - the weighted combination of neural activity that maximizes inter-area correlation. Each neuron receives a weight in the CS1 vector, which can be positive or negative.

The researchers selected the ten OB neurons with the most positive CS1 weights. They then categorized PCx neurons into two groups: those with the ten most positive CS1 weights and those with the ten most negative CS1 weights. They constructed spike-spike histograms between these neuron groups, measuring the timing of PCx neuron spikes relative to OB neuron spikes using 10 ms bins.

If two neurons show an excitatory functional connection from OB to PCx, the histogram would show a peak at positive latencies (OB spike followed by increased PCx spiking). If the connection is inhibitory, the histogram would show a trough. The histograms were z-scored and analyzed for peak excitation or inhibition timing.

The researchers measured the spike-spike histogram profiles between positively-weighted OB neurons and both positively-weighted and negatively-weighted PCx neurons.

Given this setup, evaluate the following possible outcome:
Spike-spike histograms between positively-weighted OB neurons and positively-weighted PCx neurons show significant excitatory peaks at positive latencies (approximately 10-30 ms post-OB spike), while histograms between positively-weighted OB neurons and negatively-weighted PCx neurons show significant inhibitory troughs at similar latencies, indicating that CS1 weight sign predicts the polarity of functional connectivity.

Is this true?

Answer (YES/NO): NO